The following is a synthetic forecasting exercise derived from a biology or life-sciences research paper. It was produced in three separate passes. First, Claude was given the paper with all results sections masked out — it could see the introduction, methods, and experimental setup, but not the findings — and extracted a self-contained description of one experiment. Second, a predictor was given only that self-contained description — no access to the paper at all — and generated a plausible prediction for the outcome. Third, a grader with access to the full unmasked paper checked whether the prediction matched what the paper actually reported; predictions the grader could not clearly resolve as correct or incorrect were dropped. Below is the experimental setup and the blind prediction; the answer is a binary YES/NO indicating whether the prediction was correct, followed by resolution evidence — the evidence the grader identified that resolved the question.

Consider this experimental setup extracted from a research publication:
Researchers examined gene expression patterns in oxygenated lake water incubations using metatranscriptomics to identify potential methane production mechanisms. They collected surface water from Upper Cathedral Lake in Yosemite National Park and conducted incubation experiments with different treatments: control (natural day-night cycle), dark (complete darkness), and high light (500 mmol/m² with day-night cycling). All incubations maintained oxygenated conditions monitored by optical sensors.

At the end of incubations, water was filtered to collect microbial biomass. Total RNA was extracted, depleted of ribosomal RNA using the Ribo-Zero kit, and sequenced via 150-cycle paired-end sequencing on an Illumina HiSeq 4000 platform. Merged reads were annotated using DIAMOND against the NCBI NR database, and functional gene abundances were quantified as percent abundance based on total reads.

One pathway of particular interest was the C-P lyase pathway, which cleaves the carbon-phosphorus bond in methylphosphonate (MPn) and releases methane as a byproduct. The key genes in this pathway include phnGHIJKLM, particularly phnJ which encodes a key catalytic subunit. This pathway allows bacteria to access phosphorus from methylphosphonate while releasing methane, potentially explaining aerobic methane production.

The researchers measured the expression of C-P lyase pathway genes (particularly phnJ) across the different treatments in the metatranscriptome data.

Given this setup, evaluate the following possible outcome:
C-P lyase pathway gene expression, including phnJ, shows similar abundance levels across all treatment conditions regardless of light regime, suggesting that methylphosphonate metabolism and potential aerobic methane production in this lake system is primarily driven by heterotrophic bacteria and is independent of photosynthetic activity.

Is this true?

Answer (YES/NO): NO